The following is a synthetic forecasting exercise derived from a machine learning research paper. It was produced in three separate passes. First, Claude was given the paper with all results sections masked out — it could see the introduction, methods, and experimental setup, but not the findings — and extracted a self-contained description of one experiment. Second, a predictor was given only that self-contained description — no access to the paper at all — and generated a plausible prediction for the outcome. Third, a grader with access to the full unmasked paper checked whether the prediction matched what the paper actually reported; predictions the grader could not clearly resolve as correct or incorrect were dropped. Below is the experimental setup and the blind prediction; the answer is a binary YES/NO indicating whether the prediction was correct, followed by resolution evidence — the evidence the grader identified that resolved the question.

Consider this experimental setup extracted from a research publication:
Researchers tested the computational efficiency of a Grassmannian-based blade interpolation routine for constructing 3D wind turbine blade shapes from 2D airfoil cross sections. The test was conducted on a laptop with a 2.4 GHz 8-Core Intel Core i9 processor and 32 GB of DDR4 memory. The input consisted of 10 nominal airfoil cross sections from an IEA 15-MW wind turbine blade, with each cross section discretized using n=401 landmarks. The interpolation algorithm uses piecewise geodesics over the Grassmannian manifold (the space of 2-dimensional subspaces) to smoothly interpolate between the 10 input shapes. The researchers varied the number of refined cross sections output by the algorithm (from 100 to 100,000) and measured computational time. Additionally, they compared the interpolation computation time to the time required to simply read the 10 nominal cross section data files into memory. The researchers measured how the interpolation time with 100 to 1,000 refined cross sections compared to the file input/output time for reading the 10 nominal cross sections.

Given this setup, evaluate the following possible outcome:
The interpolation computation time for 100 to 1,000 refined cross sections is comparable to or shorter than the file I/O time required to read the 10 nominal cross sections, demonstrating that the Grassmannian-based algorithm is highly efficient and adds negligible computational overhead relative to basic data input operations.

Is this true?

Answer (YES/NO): YES